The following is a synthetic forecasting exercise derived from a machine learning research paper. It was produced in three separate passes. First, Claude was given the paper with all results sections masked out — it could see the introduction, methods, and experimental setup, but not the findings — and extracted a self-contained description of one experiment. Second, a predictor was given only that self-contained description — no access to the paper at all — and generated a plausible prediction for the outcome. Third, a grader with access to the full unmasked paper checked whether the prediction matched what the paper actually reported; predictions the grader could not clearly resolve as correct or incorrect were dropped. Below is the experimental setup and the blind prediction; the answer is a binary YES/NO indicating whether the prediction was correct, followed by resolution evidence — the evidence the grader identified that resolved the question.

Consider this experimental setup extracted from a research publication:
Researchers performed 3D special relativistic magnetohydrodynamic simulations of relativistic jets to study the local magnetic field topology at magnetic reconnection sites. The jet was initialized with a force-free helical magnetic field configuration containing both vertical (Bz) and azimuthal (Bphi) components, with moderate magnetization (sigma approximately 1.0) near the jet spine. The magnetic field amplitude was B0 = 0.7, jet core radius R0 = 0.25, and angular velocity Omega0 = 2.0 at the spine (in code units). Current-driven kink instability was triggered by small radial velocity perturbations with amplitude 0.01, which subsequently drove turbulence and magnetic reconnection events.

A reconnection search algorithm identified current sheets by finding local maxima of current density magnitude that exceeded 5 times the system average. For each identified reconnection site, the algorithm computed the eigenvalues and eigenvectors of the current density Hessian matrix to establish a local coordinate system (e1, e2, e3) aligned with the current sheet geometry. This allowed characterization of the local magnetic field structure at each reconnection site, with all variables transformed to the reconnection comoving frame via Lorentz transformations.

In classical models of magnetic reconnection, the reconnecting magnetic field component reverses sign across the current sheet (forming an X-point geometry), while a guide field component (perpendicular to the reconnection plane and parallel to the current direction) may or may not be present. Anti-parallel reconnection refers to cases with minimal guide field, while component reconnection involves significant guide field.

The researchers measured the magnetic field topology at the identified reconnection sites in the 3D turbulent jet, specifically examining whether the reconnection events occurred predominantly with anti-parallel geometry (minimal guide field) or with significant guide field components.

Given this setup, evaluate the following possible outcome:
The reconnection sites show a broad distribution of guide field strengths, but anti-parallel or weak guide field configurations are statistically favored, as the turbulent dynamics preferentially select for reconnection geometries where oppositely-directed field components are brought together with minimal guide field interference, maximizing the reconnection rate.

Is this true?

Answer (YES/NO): NO